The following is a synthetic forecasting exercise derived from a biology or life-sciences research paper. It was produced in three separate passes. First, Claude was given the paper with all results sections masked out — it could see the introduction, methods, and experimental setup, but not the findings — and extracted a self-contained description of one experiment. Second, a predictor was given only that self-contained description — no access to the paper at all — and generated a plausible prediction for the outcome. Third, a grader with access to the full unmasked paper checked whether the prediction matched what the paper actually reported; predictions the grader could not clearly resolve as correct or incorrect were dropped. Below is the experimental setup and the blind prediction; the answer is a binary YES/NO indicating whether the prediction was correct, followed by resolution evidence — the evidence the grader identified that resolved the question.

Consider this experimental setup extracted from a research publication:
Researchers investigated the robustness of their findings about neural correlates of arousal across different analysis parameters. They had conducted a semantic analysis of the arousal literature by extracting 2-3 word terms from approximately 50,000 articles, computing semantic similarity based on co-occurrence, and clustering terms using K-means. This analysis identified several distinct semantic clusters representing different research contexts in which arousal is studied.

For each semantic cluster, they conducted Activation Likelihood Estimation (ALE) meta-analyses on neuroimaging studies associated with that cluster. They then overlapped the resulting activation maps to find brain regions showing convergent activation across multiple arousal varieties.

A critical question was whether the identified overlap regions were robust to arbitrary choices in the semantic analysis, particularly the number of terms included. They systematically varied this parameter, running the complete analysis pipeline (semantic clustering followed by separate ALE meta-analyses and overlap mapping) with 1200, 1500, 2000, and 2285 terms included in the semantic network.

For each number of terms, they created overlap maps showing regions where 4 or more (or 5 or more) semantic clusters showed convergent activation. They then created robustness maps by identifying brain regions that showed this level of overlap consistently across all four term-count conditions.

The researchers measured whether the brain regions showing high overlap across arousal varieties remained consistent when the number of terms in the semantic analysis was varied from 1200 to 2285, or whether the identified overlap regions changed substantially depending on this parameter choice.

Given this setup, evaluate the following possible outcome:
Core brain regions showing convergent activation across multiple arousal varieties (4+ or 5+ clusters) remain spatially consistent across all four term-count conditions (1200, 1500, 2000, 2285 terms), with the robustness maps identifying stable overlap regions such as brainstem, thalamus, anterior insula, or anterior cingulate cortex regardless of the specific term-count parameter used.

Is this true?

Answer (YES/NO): YES